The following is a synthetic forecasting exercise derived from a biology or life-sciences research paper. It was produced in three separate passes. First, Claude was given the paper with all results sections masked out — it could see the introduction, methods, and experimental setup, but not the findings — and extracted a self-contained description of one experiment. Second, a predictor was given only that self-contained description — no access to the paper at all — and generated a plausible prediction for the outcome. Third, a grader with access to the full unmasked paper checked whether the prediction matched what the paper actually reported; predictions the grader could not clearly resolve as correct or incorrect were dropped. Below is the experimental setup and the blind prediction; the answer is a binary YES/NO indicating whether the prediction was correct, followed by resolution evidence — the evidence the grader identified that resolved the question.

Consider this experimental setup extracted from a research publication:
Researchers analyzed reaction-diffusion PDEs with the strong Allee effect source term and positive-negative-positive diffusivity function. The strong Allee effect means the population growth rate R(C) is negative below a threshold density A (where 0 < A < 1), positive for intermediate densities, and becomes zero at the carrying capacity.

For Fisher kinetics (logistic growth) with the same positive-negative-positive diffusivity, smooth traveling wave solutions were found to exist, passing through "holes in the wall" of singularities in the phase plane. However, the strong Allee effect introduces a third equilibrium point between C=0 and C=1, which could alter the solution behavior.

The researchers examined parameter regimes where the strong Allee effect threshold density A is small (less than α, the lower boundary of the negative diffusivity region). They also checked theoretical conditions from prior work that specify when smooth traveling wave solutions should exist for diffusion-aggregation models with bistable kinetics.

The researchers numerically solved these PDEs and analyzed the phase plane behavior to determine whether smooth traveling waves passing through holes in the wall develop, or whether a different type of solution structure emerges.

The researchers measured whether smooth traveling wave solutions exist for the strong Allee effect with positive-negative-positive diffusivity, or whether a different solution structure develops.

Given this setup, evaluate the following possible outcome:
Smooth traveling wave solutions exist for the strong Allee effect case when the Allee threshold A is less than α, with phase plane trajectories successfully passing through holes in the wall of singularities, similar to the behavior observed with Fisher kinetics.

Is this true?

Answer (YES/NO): NO